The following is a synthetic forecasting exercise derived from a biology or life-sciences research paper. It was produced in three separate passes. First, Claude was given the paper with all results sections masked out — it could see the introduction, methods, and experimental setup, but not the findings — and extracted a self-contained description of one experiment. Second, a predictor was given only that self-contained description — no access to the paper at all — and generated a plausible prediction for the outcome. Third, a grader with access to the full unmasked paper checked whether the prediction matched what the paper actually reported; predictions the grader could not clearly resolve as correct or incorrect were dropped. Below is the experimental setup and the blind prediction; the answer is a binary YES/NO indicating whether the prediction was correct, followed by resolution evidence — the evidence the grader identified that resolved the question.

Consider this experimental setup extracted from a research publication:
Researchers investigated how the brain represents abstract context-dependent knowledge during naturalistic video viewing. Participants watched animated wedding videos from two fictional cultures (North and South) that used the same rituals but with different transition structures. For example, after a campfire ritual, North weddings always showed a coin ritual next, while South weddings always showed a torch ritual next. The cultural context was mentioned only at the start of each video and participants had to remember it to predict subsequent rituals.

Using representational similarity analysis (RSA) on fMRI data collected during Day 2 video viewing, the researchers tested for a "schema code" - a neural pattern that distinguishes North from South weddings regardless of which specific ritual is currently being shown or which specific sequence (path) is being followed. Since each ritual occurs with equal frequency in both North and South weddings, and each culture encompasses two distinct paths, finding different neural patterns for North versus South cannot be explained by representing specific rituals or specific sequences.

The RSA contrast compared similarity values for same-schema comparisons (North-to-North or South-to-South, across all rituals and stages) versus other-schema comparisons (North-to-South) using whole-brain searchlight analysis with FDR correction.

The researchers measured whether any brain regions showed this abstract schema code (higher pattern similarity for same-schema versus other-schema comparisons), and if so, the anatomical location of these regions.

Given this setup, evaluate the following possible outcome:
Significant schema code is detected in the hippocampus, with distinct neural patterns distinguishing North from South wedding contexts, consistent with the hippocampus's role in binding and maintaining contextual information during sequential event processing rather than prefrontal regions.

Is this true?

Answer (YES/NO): YES